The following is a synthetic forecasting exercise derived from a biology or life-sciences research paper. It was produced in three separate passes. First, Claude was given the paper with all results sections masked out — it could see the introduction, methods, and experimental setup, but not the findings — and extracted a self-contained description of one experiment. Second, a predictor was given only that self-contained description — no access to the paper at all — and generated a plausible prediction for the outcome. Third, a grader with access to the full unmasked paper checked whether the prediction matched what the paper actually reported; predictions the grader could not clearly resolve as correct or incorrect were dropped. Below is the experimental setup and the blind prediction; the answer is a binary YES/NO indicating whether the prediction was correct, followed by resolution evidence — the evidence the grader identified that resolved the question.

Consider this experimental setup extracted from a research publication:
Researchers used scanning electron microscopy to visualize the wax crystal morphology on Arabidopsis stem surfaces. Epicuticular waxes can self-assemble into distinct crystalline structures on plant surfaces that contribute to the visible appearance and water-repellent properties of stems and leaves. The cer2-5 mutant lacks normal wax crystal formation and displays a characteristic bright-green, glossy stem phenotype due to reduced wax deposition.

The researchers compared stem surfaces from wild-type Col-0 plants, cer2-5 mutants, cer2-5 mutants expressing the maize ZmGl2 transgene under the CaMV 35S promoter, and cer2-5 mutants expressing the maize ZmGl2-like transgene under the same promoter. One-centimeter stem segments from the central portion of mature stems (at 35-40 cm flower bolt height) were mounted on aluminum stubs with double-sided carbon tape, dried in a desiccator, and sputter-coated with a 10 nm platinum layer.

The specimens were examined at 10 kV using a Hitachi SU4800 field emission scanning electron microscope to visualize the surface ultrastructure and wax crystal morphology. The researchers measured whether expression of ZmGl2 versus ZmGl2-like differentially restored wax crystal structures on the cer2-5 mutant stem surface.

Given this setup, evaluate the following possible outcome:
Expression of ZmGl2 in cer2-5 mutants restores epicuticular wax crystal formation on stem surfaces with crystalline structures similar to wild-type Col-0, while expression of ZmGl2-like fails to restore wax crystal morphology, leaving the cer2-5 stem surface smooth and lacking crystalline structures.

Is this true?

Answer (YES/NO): NO